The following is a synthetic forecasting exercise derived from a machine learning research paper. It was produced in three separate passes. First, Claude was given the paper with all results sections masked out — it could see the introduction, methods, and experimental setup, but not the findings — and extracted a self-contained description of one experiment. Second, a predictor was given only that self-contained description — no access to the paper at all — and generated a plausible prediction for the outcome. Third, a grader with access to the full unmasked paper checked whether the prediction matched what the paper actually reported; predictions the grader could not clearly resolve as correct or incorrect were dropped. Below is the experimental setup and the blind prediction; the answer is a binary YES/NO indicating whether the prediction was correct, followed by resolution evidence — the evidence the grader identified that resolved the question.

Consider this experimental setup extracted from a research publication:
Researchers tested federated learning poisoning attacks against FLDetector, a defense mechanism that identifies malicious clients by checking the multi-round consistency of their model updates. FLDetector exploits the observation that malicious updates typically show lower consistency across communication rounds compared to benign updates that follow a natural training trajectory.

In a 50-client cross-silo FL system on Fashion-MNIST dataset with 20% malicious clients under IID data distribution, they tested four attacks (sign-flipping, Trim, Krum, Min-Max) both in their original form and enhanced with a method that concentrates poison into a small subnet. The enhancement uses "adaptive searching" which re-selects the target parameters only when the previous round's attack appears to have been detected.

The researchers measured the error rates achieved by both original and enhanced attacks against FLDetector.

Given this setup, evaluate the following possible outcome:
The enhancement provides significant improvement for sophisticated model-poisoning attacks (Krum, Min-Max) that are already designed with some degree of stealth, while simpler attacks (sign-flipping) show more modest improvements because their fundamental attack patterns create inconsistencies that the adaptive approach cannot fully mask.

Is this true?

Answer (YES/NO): NO